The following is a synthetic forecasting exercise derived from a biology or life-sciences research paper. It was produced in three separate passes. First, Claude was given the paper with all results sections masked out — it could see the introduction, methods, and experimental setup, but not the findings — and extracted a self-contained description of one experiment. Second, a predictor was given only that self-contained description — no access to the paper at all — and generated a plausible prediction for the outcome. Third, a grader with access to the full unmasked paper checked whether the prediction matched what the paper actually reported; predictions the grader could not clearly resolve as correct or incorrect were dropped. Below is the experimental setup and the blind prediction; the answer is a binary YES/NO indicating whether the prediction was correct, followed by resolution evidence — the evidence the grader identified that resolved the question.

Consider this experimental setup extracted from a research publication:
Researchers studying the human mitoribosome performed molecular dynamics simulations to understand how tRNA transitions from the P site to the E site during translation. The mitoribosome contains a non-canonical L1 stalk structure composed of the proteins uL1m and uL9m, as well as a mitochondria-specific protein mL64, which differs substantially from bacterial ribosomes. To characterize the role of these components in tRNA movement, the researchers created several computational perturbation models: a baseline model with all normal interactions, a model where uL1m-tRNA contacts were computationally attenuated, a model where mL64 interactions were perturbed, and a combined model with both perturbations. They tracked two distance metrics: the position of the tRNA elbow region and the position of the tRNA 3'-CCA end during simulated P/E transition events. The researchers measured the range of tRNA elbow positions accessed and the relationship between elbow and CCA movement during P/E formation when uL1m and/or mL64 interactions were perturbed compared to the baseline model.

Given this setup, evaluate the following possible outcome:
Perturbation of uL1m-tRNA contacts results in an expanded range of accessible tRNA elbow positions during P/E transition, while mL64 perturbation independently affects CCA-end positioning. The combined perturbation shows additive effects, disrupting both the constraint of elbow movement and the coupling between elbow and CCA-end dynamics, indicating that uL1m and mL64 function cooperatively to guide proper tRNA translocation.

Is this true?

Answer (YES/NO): NO